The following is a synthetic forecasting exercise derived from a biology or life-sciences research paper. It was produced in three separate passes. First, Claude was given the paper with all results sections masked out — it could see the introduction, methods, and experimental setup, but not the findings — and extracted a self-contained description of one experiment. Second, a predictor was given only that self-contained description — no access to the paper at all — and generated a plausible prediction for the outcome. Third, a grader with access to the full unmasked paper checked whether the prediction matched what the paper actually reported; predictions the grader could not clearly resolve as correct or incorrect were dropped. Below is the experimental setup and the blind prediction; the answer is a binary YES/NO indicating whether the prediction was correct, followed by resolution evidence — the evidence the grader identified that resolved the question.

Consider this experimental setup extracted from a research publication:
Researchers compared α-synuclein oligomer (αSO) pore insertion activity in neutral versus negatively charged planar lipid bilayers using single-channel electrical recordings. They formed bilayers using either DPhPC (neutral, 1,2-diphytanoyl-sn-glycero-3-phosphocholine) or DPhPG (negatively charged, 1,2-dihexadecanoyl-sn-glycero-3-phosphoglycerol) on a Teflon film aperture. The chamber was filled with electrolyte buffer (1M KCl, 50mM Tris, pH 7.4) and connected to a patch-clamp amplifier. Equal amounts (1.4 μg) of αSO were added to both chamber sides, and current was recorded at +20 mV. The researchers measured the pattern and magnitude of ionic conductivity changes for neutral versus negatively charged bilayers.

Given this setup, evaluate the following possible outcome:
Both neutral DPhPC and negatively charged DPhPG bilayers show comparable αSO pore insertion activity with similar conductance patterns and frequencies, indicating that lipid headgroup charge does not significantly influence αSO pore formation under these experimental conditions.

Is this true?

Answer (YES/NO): NO